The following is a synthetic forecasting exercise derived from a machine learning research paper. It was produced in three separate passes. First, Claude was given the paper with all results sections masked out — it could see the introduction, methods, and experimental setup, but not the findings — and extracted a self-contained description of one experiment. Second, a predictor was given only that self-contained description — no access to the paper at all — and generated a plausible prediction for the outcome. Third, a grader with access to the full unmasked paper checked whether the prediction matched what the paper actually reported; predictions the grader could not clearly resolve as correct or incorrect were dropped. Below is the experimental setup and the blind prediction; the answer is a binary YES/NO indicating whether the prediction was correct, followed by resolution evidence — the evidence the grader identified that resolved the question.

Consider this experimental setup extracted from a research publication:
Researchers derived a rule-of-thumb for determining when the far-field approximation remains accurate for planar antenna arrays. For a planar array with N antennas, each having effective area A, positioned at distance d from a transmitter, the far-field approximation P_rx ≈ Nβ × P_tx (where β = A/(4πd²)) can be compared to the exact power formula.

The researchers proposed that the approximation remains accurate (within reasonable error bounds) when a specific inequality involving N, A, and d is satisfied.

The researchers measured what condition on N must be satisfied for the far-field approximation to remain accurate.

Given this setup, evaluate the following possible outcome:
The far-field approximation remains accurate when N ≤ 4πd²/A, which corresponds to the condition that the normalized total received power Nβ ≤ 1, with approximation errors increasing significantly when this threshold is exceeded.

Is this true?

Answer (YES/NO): NO